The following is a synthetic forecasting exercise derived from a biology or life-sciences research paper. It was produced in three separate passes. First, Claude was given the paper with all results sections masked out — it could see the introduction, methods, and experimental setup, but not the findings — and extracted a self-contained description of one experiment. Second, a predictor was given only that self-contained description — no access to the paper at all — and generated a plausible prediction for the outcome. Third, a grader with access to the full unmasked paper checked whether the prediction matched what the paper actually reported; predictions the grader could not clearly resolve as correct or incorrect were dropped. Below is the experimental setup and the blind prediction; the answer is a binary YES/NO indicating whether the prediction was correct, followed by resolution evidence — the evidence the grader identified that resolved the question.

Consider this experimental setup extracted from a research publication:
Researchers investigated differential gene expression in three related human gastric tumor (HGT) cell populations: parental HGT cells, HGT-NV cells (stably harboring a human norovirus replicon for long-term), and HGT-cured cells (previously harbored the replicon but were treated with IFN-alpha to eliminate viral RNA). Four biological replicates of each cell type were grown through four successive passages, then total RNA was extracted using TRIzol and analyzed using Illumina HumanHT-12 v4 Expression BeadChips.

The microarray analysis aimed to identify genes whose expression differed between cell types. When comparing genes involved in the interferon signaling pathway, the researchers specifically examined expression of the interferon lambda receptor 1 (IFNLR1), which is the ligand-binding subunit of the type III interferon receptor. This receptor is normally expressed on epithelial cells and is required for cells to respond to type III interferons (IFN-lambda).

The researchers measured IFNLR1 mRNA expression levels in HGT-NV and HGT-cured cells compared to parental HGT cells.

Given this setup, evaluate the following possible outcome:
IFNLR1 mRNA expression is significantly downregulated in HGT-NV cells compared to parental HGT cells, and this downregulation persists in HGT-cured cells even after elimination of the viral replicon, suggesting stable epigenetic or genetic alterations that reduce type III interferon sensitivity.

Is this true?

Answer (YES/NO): YES